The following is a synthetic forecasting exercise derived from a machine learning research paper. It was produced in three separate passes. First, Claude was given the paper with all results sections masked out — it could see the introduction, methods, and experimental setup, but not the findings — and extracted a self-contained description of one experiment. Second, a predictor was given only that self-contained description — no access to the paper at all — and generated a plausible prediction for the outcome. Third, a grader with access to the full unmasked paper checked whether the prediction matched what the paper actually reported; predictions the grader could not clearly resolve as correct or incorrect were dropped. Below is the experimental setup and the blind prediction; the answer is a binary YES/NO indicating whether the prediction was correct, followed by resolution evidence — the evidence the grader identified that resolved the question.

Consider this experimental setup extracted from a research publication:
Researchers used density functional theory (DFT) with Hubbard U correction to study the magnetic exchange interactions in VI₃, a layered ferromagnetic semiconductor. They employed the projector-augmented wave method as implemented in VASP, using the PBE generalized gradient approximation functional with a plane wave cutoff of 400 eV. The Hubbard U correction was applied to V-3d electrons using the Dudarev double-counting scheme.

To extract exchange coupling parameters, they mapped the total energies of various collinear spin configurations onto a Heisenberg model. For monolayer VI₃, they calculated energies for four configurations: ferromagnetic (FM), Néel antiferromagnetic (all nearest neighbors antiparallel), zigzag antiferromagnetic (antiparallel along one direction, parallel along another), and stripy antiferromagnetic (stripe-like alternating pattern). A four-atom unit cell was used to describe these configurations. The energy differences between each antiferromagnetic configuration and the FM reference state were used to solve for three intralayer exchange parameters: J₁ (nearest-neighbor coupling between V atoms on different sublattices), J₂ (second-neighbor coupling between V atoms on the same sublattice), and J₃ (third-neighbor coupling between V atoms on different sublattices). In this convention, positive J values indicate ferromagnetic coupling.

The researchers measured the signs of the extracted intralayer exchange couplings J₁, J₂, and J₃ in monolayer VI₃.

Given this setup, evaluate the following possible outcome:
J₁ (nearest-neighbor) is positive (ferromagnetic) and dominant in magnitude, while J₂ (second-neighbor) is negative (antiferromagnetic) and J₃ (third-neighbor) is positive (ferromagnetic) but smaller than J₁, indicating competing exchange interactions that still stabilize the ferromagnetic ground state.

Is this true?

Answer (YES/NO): NO